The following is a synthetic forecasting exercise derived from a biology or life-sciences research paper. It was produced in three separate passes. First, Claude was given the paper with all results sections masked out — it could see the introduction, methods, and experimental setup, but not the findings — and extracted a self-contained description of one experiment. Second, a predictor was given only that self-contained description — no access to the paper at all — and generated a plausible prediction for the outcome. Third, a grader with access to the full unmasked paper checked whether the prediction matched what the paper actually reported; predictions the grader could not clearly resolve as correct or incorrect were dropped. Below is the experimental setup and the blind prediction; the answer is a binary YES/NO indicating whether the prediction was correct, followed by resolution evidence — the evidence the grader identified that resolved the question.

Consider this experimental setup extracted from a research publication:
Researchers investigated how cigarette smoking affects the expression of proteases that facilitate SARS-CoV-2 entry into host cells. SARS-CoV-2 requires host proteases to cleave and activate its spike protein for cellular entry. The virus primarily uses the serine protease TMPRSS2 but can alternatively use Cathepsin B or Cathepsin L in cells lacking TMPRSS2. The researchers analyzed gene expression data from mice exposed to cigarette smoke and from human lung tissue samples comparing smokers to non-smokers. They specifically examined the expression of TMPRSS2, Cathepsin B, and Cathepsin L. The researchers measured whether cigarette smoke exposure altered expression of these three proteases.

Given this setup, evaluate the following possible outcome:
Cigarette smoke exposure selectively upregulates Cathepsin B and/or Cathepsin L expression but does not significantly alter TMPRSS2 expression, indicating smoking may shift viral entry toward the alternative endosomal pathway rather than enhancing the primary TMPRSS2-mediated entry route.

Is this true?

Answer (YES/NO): YES